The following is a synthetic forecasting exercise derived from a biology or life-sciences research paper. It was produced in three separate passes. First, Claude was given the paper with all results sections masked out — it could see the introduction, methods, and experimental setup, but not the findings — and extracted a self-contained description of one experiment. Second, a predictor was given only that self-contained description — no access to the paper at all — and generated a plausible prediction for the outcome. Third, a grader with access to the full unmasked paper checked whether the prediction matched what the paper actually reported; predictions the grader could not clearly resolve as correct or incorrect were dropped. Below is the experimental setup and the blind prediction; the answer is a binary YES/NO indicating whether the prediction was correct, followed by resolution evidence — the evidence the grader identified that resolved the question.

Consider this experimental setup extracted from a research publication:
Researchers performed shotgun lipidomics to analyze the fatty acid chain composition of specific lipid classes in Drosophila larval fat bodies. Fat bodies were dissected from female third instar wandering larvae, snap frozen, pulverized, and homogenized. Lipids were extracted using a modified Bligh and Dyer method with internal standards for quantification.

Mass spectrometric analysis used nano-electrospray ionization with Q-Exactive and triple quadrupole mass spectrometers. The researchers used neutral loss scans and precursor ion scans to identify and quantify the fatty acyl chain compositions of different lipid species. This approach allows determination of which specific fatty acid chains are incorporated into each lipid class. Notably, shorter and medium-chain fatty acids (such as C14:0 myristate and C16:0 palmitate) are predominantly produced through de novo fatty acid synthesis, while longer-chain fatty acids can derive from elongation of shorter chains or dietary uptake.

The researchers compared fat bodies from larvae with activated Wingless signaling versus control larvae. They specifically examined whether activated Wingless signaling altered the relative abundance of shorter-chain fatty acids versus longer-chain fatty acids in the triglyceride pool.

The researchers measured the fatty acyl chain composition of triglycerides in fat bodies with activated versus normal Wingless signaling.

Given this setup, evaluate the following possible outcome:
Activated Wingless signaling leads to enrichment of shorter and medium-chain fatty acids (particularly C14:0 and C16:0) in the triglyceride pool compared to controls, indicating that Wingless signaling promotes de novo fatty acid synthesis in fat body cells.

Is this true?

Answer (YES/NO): NO